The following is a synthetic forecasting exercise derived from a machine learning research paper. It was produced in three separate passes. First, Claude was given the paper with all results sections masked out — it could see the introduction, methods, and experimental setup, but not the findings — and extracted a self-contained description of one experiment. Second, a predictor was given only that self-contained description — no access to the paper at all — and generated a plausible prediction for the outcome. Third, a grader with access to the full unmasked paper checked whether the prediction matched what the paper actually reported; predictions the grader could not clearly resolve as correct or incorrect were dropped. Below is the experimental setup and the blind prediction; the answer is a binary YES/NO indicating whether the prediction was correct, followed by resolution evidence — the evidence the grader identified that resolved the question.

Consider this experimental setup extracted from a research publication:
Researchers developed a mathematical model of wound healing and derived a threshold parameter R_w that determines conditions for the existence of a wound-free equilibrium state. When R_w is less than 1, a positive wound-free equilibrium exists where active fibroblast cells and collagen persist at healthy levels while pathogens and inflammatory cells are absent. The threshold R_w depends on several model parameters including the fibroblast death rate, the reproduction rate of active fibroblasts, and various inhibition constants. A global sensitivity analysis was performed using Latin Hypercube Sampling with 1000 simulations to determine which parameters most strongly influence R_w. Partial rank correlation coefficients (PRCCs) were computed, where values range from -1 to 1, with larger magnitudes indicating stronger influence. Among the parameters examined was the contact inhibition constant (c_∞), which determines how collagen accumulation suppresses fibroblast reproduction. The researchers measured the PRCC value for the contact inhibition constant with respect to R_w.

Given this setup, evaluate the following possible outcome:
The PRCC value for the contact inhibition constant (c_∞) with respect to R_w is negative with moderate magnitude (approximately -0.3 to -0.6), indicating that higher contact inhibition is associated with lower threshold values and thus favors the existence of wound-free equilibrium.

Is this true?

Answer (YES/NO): NO